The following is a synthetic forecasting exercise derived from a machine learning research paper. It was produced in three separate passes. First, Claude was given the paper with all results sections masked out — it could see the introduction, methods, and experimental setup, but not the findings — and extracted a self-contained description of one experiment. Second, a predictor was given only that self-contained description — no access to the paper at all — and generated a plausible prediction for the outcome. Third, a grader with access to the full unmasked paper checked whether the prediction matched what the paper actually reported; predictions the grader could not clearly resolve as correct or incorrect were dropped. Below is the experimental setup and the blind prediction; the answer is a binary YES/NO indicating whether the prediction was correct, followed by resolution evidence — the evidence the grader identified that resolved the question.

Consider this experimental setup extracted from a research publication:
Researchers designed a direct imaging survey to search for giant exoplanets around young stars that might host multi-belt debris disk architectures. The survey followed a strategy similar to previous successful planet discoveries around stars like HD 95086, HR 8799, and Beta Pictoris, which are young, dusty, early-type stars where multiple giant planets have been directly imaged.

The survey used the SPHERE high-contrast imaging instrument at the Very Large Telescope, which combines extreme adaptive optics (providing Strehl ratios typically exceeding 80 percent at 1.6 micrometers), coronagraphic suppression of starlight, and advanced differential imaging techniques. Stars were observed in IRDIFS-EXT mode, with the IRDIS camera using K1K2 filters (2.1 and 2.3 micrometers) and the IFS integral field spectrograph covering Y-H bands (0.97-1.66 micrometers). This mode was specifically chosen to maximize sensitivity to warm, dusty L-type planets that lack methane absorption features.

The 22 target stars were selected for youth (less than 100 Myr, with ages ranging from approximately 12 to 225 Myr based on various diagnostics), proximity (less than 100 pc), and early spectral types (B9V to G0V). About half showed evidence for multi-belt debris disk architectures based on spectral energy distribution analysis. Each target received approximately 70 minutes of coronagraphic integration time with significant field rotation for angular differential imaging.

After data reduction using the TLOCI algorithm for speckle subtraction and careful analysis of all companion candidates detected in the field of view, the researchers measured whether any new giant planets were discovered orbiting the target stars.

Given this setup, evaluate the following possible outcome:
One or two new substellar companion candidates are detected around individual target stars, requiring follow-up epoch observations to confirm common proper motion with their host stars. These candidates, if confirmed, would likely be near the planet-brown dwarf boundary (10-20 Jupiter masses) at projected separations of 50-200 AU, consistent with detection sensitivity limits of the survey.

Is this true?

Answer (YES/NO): NO